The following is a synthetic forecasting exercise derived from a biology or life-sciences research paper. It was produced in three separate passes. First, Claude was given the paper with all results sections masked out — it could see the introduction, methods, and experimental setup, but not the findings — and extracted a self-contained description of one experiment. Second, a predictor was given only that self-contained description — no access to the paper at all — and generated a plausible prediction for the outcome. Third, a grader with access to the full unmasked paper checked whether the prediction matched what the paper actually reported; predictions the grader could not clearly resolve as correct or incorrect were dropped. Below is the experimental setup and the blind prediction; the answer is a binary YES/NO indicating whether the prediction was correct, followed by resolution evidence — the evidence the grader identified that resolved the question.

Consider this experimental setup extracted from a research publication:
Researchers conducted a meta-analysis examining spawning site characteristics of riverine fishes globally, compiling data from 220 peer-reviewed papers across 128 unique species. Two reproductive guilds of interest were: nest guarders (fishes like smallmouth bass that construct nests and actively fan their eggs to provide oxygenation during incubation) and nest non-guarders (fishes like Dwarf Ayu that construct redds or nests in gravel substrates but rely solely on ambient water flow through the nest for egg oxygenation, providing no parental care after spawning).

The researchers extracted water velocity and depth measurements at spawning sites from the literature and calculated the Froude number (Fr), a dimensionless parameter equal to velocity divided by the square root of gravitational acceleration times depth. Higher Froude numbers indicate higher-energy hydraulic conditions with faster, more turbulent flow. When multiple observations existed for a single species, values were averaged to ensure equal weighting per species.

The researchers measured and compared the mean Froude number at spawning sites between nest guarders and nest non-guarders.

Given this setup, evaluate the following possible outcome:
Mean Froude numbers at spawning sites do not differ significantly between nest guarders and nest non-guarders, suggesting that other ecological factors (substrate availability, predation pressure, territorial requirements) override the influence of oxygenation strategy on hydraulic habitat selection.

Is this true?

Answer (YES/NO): NO